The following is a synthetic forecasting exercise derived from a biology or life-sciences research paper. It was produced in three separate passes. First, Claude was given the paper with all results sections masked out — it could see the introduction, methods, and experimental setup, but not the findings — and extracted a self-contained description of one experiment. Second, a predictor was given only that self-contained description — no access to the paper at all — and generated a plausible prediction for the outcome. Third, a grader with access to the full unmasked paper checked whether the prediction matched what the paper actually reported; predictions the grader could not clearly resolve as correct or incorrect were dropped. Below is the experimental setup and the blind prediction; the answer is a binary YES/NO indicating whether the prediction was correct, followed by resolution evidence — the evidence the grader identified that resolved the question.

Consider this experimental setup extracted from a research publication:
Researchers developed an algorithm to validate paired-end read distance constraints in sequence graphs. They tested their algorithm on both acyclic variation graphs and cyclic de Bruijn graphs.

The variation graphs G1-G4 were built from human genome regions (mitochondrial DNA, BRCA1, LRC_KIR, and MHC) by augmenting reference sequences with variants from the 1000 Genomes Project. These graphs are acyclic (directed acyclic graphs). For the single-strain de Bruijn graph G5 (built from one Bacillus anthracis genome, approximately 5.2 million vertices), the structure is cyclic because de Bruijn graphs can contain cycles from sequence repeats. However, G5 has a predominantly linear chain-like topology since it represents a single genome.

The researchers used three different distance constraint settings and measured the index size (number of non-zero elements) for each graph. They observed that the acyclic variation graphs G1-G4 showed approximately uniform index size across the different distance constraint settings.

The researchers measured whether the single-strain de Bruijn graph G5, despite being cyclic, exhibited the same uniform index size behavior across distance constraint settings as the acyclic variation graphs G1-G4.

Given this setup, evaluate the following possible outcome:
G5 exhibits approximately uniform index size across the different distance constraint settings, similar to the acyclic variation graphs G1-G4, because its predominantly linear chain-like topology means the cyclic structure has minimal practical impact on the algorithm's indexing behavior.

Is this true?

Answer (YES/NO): YES